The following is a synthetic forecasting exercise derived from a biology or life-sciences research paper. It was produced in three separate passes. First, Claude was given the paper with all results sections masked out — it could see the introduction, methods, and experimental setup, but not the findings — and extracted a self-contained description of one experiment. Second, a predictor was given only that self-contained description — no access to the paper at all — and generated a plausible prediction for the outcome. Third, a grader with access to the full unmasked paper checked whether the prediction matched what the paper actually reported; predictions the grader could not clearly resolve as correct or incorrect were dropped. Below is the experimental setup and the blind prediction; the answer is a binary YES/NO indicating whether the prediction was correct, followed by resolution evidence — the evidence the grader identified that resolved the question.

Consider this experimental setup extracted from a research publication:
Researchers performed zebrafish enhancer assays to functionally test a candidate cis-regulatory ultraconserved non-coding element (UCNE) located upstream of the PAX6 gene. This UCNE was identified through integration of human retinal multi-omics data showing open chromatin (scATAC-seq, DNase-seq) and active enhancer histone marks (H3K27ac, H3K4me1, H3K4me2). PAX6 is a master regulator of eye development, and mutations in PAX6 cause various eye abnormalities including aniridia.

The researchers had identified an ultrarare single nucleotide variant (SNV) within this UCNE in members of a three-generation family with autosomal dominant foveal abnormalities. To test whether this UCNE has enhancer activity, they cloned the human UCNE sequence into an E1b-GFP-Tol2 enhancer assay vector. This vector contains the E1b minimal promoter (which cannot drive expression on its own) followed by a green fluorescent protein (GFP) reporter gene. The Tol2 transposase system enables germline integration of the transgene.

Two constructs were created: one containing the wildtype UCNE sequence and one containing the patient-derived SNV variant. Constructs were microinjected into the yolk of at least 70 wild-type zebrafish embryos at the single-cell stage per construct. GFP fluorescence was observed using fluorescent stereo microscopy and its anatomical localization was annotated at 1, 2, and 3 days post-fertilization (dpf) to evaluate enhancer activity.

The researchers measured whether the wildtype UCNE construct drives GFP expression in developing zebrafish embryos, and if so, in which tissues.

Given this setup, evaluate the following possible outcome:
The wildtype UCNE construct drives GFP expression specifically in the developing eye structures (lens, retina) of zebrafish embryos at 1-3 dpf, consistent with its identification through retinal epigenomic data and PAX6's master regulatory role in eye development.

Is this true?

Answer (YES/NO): NO